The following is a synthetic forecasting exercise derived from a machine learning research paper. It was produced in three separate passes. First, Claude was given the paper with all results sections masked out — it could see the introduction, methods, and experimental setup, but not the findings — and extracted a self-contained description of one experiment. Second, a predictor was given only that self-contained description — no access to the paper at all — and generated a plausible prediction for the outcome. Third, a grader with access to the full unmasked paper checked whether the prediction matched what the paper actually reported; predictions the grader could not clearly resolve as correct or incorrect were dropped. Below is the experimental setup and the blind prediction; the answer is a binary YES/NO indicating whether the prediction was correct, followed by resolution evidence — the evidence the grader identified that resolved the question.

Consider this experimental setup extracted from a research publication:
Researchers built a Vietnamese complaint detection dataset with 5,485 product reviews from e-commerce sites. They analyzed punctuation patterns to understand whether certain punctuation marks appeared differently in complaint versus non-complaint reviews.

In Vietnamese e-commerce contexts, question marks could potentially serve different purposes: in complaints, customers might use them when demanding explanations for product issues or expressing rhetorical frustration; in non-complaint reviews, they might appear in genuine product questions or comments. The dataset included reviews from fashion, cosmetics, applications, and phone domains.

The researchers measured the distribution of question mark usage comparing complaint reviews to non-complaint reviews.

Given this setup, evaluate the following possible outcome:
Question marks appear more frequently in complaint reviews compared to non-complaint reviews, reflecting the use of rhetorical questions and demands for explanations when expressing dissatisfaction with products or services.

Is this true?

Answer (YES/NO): YES